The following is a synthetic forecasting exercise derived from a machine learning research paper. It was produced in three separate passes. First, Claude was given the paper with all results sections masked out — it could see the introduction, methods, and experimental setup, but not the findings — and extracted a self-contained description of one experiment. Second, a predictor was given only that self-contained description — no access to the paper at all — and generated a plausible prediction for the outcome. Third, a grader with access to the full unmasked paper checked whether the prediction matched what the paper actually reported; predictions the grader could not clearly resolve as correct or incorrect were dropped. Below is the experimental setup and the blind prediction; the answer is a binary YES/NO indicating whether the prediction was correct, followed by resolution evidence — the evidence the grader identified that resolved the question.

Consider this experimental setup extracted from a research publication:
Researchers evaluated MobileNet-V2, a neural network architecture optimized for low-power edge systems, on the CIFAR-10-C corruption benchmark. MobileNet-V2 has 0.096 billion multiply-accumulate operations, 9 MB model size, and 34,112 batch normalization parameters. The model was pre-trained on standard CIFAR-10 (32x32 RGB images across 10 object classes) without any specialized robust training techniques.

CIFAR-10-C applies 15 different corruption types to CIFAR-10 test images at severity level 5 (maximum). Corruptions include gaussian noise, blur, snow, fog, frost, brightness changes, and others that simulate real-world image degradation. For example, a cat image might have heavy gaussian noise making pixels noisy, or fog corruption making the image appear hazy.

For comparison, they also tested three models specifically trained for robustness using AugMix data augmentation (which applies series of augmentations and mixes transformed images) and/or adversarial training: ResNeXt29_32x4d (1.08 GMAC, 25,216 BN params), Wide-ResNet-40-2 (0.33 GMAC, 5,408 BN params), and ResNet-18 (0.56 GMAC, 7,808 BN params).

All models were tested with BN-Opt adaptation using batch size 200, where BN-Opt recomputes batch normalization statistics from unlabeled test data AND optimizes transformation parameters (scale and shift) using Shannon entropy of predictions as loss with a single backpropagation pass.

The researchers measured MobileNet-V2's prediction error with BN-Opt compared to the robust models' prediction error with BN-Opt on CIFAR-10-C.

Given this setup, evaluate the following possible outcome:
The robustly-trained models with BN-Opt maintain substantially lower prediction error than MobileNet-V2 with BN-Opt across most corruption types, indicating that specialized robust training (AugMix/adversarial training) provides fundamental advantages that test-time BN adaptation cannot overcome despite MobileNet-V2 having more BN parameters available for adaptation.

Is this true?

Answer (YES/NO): YES